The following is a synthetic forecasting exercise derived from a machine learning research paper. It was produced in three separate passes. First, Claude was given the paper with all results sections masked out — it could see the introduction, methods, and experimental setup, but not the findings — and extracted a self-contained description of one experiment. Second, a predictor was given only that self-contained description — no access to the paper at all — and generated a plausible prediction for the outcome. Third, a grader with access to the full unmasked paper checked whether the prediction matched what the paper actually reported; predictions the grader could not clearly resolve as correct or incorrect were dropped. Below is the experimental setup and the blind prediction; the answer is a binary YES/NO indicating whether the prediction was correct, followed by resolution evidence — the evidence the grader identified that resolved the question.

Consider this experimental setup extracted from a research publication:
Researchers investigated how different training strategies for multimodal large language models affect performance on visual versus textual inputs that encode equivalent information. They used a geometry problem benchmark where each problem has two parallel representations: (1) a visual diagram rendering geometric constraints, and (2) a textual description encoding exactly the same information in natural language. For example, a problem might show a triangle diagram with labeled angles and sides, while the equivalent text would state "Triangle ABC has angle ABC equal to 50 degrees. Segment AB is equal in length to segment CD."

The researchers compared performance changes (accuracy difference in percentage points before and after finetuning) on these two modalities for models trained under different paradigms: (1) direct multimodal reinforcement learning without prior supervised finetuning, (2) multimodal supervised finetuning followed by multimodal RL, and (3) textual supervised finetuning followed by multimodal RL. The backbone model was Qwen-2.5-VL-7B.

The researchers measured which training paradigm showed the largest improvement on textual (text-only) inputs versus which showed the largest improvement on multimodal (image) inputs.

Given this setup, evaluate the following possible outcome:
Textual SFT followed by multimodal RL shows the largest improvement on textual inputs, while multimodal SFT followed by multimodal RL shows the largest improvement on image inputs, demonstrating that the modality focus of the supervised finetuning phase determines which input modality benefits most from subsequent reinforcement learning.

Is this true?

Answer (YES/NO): NO